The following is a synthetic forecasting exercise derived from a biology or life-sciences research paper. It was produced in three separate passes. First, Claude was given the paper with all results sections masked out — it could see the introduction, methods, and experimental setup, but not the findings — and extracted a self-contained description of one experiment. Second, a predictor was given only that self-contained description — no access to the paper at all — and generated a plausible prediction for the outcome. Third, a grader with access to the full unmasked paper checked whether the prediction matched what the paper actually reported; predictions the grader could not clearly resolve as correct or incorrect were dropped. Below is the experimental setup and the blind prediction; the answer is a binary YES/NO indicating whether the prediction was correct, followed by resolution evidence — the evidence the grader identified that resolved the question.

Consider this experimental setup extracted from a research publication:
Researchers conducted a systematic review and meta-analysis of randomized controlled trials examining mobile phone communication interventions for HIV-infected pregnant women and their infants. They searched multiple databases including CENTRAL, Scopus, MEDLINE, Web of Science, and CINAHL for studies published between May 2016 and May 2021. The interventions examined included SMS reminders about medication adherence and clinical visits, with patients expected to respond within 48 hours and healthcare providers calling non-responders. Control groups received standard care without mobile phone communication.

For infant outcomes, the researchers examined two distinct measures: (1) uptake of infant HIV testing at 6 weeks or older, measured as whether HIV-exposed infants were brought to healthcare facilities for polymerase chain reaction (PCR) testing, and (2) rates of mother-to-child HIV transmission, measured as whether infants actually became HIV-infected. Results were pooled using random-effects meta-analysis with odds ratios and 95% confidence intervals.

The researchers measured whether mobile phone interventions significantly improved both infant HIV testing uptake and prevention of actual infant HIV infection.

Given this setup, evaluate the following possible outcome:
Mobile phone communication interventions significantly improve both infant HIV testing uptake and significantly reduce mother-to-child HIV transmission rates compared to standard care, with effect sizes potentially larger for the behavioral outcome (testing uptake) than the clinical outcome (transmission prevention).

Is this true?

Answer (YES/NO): NO